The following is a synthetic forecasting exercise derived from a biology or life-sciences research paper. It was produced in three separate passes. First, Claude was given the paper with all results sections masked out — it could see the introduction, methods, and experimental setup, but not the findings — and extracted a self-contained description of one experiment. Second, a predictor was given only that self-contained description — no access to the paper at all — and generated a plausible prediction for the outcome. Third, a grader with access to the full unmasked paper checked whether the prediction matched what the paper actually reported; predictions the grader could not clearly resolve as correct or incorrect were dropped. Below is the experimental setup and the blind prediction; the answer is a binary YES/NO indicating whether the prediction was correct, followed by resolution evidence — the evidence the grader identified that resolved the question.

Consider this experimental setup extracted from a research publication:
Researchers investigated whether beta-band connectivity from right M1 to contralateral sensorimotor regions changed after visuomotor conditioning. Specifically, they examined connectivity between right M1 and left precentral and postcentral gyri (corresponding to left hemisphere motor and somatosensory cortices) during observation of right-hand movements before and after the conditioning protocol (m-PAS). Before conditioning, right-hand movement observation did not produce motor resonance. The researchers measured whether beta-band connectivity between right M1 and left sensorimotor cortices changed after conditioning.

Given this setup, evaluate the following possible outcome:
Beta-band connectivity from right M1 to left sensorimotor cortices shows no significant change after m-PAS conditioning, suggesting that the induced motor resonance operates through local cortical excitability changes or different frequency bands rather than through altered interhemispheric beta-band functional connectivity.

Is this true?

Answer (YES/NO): NO